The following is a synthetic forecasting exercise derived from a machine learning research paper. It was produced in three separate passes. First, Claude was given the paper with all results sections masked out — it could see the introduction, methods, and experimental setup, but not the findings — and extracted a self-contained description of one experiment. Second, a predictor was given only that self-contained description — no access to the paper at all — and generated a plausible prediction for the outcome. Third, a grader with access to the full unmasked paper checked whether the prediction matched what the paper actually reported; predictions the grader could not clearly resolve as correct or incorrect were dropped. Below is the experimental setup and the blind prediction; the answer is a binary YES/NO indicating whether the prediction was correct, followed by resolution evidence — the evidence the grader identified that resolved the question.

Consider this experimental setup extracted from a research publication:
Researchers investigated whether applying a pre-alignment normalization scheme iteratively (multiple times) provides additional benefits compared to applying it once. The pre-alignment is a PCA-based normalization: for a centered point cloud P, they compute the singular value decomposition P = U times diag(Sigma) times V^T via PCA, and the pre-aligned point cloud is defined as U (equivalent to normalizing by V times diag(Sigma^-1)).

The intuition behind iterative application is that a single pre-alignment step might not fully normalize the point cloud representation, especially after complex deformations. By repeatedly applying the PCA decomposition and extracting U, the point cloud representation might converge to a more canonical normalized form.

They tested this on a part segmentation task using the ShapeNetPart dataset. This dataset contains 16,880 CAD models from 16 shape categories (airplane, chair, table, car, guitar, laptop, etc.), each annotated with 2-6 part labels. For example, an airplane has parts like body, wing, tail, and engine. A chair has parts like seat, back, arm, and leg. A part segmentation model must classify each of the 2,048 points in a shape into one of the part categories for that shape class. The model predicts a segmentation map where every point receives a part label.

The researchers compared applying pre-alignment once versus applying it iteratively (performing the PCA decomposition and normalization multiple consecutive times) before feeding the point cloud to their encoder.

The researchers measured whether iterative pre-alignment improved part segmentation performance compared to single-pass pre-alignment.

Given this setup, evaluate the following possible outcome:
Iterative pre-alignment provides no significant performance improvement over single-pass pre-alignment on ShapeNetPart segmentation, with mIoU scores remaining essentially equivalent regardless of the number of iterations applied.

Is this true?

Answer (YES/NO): NO